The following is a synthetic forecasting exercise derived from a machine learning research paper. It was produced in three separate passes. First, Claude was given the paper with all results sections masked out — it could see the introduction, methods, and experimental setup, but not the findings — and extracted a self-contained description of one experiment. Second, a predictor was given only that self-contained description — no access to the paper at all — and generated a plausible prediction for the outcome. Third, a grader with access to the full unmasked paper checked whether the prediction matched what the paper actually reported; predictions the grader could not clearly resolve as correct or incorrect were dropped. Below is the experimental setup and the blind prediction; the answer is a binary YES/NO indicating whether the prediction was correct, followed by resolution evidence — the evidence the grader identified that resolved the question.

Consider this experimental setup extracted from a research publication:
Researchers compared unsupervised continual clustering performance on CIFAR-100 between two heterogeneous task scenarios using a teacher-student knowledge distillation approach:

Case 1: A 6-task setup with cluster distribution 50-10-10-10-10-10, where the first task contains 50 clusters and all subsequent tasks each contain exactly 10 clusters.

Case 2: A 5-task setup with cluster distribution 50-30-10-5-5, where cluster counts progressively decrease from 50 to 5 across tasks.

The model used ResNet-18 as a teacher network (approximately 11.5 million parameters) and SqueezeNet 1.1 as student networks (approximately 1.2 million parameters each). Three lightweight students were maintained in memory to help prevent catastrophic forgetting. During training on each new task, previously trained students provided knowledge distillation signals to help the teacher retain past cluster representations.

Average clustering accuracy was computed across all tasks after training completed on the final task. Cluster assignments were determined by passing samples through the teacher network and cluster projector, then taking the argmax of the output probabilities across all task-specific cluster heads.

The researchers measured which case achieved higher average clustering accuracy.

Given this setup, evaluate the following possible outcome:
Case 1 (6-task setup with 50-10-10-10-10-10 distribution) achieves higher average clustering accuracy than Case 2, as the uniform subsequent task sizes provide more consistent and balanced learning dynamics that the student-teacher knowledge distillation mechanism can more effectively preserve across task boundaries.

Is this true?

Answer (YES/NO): YES